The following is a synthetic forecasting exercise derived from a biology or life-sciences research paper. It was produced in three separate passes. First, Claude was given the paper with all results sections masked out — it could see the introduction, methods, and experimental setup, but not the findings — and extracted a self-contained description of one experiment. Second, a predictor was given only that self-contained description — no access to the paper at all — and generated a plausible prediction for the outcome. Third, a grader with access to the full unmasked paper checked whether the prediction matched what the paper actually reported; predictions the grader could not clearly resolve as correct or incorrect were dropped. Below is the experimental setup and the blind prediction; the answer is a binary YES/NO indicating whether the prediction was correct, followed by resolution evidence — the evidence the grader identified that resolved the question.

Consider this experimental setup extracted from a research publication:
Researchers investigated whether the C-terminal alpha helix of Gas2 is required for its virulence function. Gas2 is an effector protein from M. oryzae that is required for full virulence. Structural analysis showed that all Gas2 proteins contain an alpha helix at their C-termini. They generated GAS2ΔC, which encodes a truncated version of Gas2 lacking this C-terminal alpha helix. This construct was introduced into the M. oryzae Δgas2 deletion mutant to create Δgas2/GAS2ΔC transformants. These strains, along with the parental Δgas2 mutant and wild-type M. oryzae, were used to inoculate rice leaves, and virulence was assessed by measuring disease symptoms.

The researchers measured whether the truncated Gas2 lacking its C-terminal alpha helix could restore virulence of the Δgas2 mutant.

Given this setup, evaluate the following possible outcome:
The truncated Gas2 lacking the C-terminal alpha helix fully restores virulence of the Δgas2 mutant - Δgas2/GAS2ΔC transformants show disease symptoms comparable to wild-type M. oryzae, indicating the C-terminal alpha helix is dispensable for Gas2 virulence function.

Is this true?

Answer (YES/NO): NO